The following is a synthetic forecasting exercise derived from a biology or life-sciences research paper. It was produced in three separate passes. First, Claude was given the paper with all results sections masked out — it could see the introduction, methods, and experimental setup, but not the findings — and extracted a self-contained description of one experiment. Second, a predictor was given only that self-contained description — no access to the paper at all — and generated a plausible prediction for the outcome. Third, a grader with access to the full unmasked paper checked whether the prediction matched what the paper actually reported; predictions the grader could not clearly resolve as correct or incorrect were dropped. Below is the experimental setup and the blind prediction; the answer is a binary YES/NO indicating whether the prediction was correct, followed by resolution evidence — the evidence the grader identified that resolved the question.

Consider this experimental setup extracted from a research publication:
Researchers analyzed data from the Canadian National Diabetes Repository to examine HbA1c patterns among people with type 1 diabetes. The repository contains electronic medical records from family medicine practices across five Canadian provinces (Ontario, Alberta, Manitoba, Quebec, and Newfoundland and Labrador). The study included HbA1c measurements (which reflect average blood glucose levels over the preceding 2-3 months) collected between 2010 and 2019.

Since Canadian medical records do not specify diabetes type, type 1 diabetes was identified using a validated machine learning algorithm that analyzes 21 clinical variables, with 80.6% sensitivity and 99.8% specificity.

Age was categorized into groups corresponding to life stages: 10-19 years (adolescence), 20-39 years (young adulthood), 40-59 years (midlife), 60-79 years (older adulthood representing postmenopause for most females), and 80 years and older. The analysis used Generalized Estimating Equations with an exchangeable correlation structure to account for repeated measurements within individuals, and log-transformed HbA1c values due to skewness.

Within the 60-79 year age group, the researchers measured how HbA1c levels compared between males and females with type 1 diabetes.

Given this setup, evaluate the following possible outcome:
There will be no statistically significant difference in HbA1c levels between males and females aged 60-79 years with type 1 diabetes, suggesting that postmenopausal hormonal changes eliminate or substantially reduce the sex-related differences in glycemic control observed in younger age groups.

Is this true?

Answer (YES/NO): YES